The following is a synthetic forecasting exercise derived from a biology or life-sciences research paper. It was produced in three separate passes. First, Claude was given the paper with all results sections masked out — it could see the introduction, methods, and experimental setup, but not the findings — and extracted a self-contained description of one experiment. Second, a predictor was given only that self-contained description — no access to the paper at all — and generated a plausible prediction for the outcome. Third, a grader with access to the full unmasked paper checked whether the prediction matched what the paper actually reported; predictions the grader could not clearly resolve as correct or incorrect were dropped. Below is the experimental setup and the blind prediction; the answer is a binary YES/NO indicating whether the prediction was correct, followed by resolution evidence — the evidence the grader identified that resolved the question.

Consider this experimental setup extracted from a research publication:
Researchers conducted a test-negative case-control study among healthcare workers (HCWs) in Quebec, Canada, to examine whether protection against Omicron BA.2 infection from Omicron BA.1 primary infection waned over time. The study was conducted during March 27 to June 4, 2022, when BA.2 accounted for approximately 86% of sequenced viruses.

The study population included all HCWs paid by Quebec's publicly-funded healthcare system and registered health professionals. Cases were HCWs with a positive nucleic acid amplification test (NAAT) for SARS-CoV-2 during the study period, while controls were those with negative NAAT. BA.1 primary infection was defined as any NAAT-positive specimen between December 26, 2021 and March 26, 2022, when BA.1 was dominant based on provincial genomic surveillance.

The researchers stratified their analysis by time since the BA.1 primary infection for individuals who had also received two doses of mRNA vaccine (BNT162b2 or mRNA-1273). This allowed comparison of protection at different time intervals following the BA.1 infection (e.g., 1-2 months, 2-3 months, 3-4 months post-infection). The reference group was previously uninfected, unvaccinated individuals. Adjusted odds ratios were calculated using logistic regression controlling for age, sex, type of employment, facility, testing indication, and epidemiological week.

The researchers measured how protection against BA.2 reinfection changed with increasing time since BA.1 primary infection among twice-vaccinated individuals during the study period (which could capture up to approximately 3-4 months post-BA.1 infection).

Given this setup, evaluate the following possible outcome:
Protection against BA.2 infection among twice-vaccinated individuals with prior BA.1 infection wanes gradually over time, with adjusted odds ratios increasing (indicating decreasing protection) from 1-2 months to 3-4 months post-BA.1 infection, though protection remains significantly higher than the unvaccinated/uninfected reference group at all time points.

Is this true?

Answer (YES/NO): NO